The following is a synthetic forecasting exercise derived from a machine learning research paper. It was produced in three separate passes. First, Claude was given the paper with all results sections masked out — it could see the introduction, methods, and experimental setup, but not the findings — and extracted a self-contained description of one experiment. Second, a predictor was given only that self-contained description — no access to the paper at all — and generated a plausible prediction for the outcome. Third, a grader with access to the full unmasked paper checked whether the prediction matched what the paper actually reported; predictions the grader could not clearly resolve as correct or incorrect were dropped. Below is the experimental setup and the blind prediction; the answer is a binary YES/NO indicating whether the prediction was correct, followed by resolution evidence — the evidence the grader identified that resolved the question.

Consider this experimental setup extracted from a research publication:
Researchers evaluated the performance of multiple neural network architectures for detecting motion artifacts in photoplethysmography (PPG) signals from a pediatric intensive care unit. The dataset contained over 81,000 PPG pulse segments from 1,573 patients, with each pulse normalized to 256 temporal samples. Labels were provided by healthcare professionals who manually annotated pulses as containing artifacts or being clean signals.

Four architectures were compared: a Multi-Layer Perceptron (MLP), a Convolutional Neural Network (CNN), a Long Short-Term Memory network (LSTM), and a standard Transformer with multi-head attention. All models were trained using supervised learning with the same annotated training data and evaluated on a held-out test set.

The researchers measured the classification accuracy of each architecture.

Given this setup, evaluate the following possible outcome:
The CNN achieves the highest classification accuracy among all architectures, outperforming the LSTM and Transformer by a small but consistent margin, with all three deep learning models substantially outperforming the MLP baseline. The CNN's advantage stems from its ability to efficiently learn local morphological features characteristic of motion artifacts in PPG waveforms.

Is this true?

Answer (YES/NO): NO